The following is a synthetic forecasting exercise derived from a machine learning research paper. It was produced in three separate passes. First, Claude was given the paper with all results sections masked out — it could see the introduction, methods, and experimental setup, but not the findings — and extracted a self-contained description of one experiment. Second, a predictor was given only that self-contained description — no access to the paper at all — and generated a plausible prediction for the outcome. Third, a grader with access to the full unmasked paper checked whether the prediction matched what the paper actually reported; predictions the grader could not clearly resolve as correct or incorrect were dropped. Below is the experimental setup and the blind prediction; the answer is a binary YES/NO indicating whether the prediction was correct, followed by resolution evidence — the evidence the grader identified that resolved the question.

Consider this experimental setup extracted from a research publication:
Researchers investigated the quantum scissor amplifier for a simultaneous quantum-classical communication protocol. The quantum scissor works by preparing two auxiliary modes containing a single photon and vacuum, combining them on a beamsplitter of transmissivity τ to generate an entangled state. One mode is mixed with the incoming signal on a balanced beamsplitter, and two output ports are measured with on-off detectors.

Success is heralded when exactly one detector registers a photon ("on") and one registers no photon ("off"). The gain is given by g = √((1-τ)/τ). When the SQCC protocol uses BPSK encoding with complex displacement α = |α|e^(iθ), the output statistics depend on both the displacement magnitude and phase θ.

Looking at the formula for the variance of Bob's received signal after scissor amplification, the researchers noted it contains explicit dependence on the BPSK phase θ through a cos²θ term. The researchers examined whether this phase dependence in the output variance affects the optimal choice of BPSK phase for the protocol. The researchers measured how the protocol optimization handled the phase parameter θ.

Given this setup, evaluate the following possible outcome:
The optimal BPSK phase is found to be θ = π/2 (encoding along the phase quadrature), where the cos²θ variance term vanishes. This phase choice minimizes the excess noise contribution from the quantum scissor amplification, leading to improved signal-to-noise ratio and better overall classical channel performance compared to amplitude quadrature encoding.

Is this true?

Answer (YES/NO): NO